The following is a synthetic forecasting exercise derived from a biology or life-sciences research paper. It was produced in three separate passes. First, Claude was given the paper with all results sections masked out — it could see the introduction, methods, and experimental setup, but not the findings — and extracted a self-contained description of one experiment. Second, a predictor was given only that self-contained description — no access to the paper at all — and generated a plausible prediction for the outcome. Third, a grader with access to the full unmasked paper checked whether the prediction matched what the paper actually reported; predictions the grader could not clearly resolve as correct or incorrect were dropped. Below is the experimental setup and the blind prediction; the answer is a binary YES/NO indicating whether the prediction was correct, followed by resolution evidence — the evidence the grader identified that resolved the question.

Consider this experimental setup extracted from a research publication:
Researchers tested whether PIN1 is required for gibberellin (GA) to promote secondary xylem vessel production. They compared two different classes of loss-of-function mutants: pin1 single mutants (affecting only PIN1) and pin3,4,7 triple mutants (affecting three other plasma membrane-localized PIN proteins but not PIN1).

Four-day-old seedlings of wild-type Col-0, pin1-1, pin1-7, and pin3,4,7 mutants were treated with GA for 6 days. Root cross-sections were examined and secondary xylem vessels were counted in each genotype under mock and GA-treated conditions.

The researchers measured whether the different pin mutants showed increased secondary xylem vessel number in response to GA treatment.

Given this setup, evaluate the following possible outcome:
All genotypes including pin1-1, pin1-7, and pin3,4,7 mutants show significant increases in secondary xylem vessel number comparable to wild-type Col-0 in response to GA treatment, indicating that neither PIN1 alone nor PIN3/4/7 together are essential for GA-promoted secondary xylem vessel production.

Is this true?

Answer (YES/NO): NO